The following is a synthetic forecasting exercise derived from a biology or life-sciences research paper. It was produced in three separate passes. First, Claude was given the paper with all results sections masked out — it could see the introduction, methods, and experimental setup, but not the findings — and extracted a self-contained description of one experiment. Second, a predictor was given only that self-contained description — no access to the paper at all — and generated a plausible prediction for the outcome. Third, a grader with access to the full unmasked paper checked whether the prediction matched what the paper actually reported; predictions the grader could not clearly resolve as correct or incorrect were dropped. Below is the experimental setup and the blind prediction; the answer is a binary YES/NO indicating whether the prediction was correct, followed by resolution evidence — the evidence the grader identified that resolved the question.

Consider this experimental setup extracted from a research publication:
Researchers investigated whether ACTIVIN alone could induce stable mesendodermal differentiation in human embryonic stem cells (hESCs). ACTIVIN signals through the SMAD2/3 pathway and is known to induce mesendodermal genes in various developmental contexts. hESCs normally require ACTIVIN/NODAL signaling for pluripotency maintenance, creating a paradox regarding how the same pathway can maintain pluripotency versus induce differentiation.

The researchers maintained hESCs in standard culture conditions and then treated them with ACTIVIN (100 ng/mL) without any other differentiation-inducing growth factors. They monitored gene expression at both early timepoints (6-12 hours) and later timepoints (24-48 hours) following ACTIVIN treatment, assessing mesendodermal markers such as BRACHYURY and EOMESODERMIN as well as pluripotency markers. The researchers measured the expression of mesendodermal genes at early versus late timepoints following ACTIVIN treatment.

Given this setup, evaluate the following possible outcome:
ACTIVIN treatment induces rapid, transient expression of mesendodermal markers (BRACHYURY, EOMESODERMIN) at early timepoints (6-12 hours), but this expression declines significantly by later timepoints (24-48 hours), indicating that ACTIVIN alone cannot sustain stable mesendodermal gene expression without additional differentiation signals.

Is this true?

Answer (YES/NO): NO